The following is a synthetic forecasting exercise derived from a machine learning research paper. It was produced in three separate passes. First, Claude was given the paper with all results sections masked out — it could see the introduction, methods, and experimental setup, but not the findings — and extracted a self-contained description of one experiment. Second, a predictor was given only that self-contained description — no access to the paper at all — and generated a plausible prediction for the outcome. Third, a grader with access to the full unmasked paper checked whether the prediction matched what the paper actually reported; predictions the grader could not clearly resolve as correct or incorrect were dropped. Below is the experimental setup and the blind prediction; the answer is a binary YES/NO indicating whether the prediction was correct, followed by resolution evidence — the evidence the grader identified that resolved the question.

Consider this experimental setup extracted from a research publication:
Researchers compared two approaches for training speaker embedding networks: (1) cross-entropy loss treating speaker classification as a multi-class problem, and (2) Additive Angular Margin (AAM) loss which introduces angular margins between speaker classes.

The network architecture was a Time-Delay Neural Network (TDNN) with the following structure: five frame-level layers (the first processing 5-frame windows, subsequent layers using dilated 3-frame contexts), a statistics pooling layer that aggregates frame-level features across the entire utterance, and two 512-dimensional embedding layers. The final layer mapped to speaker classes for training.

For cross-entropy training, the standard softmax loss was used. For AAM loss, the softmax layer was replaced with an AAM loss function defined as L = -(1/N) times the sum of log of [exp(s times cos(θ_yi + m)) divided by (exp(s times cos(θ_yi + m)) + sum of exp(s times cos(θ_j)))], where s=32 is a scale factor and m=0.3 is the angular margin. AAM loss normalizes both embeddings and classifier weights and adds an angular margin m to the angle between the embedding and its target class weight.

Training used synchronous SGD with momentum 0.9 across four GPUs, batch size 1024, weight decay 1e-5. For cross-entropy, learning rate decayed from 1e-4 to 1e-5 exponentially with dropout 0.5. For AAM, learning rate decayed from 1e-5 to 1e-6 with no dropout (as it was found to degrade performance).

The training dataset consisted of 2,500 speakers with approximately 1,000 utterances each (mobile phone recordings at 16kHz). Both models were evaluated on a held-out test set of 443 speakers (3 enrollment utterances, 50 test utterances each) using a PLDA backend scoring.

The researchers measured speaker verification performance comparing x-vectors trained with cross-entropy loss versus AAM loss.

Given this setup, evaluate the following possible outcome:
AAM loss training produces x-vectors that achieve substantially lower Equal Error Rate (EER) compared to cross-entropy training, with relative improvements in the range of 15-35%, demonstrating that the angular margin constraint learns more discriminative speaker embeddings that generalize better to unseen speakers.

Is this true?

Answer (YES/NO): NO